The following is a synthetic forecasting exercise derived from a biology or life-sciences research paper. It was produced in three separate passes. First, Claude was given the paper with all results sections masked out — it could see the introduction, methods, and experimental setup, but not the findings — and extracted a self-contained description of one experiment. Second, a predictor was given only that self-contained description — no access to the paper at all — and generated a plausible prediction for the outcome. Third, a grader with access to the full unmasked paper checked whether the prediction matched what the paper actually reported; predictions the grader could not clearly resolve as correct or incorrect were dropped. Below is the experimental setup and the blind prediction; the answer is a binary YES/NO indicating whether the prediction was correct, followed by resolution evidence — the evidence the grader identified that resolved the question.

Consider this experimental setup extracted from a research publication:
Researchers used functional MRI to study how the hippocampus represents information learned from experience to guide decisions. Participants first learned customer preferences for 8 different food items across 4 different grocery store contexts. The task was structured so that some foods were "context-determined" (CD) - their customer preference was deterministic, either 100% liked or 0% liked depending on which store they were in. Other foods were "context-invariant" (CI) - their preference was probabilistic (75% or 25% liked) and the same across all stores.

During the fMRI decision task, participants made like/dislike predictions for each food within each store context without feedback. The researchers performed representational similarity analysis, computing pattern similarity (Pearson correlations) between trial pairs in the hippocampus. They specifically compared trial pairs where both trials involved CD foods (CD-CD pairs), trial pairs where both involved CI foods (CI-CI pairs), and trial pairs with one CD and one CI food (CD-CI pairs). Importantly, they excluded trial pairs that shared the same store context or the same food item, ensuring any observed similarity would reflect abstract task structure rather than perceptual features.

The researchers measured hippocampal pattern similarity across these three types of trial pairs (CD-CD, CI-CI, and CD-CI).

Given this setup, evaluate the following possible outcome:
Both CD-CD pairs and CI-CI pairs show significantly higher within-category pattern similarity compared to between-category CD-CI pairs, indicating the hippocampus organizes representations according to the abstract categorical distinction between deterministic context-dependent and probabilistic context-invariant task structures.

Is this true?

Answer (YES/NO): YES